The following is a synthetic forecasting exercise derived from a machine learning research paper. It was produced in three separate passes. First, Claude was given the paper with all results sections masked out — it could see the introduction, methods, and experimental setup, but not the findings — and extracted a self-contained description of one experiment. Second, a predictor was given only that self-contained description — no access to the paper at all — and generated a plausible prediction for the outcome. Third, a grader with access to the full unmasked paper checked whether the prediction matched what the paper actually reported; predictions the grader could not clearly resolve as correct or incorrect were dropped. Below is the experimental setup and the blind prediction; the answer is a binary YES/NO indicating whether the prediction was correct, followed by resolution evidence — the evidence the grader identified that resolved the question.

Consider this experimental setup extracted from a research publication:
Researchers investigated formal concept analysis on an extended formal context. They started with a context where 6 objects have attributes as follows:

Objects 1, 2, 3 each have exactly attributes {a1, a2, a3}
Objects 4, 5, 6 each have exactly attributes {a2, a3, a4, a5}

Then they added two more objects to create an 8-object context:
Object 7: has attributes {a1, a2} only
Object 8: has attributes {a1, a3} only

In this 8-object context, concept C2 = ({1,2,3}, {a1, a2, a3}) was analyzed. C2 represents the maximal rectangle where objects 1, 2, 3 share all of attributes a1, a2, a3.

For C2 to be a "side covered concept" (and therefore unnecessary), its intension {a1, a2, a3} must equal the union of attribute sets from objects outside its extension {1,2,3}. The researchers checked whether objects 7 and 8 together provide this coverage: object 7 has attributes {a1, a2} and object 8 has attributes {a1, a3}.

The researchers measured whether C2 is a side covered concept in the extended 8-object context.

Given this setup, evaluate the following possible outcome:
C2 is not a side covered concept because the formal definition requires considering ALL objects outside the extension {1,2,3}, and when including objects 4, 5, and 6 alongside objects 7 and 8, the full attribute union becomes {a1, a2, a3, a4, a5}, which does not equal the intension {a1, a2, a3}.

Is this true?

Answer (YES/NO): NO